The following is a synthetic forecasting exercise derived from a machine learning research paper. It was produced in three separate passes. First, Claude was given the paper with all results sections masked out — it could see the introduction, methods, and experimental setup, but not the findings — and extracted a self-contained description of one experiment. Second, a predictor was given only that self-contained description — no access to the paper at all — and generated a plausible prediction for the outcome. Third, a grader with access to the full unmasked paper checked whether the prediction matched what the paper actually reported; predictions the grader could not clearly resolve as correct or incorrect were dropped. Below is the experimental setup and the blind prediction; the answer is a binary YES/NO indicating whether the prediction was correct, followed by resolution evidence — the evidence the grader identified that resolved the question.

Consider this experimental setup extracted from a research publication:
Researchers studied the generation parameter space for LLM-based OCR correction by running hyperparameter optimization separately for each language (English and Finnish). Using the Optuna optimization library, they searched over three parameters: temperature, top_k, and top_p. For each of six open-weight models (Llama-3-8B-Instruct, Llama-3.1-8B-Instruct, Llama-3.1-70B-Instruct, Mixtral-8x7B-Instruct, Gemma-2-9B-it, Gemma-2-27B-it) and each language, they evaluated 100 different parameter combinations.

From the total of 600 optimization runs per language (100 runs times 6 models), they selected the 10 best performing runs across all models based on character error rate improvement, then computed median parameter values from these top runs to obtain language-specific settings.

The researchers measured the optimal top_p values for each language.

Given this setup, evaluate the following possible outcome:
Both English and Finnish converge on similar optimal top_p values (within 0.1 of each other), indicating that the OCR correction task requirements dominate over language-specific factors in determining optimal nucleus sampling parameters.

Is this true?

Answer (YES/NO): YES